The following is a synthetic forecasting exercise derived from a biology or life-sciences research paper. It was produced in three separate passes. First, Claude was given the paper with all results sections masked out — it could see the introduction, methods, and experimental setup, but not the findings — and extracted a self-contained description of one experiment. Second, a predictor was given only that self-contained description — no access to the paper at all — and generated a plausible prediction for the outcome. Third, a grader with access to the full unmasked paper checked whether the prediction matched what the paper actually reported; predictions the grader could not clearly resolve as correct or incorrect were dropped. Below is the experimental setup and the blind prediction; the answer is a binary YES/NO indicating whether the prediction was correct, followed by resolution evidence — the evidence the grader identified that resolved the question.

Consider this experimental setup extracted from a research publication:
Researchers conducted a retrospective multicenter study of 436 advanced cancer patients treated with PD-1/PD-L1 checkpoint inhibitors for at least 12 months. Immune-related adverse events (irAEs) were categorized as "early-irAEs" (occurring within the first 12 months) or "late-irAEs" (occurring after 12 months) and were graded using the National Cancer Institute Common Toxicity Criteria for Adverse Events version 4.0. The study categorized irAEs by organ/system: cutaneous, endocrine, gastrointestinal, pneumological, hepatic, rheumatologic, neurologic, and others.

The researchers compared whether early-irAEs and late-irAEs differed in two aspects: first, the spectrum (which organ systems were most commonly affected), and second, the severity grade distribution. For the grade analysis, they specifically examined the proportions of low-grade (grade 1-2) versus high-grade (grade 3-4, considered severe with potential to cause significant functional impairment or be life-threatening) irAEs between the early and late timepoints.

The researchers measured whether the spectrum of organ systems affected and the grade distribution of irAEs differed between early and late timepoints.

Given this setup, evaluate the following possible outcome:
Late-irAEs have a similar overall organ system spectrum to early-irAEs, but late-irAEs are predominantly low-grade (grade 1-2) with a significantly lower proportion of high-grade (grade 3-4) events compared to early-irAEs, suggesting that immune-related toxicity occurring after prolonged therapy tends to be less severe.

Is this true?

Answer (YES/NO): NO